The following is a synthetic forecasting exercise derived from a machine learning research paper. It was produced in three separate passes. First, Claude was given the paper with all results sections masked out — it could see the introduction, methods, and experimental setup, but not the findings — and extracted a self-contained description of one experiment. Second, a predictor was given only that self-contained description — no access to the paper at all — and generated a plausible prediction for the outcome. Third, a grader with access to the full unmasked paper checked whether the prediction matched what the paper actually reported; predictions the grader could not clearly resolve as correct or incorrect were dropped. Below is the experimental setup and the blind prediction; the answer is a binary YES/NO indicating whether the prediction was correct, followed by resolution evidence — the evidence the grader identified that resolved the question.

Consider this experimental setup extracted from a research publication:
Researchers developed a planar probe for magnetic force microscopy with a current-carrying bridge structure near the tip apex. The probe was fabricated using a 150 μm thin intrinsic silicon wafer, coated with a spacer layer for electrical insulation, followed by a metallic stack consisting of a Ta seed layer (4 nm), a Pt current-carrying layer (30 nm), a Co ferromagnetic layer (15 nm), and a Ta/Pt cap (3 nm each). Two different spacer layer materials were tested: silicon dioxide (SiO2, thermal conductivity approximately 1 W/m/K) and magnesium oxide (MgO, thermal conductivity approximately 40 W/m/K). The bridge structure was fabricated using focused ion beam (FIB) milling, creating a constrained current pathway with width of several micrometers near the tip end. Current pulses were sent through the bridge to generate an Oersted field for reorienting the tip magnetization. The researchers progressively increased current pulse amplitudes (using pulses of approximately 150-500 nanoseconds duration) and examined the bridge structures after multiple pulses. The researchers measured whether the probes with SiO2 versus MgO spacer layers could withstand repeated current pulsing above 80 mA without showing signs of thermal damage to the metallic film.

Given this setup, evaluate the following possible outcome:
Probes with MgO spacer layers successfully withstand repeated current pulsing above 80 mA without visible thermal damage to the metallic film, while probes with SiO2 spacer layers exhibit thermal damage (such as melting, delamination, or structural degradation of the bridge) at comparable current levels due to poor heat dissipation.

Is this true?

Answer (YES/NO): YES